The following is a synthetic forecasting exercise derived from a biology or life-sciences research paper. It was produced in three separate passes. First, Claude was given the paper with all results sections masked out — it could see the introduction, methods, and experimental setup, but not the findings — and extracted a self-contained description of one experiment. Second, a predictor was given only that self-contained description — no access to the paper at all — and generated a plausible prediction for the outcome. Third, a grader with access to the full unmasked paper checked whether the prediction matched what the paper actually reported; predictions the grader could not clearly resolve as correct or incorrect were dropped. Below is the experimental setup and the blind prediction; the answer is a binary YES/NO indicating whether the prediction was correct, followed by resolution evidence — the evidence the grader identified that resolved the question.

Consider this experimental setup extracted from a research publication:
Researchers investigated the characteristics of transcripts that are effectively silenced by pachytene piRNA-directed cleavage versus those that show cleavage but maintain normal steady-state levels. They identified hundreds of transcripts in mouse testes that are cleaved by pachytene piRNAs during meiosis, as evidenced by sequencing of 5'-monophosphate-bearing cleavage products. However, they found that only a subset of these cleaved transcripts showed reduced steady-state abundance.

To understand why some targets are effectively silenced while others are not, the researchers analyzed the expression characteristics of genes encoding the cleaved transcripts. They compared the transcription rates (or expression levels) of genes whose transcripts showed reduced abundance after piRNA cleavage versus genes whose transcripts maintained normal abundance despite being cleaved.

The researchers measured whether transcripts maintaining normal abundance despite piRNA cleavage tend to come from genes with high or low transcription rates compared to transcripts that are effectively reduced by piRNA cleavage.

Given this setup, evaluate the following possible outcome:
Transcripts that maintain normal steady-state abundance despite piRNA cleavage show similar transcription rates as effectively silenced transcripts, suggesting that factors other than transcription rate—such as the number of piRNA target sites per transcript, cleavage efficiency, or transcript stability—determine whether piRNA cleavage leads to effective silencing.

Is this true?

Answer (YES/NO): NO